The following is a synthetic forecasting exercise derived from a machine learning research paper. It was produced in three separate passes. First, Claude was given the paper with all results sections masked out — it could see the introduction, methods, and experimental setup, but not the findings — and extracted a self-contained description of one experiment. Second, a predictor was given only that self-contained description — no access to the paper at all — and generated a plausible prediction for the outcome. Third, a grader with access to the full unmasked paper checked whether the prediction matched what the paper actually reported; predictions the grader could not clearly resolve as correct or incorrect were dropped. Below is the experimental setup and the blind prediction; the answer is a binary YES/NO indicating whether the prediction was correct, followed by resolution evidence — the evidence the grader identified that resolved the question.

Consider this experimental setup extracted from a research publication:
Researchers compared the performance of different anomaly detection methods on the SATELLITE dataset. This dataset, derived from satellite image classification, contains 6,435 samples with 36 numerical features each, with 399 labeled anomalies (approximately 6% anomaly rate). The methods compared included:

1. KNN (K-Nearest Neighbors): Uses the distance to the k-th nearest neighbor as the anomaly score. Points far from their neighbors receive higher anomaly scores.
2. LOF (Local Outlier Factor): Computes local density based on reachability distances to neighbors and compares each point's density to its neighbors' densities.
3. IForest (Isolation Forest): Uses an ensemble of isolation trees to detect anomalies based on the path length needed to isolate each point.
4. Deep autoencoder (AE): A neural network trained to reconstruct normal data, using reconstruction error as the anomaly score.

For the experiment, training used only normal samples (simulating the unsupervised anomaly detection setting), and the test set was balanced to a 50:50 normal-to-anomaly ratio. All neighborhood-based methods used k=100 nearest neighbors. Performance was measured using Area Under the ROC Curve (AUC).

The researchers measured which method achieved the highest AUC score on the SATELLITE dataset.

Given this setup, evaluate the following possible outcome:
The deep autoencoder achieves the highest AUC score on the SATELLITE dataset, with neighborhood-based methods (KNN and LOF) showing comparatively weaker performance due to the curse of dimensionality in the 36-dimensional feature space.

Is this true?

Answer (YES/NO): NO